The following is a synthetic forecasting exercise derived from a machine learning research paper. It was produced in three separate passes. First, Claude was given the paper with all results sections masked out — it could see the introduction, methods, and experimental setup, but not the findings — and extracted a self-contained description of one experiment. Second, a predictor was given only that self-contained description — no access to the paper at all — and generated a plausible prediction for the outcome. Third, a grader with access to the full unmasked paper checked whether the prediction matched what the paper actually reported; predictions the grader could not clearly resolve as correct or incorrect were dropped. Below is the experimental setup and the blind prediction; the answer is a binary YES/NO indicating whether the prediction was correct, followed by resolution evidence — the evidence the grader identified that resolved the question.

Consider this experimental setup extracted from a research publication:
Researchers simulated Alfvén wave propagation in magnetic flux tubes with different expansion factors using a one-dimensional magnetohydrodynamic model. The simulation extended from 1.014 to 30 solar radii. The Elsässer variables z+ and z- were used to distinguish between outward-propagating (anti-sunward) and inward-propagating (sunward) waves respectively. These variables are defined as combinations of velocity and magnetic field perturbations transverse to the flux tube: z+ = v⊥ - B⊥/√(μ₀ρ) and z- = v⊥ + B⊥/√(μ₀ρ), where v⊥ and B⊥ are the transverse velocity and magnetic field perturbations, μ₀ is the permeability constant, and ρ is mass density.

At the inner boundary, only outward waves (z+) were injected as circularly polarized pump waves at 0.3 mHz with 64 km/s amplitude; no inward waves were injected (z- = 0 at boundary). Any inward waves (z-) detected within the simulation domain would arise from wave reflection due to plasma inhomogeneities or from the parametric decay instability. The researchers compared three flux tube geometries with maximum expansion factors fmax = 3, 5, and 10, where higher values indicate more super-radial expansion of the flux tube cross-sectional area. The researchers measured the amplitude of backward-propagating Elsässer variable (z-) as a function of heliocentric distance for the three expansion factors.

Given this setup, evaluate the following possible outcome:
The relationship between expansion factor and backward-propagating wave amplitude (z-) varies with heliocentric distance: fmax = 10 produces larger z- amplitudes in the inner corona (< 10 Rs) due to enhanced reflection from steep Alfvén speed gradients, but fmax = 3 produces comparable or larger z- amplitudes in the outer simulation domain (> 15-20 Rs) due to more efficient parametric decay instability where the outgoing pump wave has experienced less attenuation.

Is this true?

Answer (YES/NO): NO